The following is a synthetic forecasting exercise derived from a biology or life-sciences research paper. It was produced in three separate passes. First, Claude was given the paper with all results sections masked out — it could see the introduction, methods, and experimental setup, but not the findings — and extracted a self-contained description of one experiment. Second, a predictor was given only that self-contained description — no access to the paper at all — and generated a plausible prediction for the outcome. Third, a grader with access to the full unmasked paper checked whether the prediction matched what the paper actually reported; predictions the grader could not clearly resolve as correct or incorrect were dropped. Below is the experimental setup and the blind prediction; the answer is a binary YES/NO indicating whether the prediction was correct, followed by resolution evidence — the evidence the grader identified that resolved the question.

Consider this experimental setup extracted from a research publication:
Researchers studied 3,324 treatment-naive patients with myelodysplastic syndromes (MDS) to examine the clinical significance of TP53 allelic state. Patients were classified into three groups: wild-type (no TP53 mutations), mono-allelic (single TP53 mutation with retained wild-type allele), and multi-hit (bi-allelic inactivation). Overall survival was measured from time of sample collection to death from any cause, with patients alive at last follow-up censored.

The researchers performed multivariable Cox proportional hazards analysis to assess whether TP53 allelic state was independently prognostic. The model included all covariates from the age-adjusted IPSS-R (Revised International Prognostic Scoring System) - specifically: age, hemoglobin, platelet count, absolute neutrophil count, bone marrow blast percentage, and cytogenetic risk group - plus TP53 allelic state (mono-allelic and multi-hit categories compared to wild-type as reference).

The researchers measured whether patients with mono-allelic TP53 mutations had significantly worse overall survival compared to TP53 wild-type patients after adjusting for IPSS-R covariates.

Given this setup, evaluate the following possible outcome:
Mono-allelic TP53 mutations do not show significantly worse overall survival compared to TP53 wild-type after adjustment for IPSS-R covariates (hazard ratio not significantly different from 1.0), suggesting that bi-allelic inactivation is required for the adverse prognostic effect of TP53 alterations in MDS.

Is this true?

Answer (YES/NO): YES